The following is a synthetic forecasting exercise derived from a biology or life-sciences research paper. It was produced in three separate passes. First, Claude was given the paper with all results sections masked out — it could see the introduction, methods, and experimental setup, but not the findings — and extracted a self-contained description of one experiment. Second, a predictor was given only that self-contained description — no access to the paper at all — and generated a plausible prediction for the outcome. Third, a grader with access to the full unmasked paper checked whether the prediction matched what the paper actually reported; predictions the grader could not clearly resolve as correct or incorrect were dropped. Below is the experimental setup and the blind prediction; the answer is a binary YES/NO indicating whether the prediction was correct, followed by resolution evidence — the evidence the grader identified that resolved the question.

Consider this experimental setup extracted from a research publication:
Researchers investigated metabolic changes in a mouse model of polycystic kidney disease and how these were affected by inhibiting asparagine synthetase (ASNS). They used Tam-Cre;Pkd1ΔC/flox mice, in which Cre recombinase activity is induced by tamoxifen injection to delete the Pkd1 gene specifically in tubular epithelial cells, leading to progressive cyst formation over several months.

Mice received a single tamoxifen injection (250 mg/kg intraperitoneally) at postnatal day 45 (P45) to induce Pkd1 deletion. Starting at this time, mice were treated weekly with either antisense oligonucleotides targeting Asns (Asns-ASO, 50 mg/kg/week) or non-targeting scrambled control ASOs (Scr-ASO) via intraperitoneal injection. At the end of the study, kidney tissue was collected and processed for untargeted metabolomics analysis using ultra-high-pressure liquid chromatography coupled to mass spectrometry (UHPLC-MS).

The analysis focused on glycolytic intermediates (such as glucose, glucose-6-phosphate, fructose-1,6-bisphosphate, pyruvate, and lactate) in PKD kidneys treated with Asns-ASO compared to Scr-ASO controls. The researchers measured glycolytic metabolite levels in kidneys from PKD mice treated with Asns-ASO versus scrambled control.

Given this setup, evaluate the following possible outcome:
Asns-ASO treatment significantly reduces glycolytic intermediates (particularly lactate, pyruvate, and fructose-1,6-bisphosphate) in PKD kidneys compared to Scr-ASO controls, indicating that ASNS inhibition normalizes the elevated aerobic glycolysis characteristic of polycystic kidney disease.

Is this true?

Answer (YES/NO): NO